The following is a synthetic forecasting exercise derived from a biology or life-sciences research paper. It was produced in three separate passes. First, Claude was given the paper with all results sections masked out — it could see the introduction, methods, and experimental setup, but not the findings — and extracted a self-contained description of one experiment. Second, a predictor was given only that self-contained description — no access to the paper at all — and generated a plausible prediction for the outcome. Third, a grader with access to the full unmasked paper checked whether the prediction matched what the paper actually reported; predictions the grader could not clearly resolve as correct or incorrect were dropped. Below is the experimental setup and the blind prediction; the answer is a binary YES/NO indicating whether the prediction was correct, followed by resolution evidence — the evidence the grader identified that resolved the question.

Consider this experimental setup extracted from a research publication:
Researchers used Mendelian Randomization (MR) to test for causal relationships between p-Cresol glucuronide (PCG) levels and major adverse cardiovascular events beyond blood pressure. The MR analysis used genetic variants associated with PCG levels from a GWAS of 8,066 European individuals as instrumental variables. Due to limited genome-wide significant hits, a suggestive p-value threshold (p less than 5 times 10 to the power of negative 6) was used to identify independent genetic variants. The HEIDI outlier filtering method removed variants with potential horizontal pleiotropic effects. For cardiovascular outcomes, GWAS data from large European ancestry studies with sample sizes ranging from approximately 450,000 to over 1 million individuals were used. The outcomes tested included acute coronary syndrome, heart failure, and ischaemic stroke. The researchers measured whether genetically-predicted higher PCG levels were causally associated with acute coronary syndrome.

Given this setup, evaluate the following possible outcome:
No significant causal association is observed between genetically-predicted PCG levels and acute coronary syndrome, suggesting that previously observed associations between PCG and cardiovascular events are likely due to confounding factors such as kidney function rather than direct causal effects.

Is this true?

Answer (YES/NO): YES